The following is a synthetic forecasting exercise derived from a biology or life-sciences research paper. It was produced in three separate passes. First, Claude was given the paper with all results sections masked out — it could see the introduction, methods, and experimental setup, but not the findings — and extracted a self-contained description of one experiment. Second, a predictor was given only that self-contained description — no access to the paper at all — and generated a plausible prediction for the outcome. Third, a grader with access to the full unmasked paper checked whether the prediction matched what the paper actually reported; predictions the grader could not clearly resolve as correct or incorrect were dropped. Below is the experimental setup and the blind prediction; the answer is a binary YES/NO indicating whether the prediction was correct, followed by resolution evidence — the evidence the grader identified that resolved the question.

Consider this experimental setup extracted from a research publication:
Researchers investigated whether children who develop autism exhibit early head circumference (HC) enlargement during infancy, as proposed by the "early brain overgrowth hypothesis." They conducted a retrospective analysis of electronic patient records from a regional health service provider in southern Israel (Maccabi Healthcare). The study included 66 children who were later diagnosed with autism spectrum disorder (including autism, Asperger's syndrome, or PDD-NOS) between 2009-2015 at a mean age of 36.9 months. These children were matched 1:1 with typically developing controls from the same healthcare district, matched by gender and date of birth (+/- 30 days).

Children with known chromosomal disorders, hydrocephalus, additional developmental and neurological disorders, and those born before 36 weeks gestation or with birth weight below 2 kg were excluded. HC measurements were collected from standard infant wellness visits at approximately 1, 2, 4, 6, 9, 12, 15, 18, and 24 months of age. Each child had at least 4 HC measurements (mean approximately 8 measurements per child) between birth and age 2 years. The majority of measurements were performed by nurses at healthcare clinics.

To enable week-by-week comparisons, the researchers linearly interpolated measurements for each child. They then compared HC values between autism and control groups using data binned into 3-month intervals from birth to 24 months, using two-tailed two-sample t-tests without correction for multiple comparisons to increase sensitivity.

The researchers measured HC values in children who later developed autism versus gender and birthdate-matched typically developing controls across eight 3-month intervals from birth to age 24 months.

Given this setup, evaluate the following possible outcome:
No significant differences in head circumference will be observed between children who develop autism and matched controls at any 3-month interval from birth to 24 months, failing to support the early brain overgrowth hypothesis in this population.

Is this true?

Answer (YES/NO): NO